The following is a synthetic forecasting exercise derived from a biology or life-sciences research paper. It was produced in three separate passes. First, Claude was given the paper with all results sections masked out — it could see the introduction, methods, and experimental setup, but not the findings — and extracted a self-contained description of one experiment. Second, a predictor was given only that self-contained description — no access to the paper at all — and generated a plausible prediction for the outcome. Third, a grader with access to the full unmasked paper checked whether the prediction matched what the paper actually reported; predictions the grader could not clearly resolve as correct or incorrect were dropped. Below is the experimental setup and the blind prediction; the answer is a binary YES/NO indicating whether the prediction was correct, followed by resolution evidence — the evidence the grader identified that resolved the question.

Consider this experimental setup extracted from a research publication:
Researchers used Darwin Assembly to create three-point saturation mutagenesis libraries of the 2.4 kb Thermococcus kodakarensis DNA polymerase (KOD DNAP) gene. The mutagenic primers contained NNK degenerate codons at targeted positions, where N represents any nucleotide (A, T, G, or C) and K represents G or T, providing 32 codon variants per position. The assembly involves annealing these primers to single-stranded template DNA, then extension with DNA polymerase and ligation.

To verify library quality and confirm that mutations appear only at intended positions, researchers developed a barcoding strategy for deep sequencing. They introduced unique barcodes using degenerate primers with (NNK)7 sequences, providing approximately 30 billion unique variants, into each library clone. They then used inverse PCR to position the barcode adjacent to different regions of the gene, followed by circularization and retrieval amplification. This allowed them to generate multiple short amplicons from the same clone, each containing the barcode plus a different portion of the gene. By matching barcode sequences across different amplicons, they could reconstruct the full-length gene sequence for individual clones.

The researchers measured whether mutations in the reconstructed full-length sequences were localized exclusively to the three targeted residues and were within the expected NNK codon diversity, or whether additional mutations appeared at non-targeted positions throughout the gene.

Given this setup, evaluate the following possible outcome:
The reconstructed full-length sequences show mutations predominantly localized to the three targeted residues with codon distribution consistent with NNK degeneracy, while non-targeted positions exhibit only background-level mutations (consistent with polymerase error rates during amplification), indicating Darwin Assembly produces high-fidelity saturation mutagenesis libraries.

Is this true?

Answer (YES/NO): YES